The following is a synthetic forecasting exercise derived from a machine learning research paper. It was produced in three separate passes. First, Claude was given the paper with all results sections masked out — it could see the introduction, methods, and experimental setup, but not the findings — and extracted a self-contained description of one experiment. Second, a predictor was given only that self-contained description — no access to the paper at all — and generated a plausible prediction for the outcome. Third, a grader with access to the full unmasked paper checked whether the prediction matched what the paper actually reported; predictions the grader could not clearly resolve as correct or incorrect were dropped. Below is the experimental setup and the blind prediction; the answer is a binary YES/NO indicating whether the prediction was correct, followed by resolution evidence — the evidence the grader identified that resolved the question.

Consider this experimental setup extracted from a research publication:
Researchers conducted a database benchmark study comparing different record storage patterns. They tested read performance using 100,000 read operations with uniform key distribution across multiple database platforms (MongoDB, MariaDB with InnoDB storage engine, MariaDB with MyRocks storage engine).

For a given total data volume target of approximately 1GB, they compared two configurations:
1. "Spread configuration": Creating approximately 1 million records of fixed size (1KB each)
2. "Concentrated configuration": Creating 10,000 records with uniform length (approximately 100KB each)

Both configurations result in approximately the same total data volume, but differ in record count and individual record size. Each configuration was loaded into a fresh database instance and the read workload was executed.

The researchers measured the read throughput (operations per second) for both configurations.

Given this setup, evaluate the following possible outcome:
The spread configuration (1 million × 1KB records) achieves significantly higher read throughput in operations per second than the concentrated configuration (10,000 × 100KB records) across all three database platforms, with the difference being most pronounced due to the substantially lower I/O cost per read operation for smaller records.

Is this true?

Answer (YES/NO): YES